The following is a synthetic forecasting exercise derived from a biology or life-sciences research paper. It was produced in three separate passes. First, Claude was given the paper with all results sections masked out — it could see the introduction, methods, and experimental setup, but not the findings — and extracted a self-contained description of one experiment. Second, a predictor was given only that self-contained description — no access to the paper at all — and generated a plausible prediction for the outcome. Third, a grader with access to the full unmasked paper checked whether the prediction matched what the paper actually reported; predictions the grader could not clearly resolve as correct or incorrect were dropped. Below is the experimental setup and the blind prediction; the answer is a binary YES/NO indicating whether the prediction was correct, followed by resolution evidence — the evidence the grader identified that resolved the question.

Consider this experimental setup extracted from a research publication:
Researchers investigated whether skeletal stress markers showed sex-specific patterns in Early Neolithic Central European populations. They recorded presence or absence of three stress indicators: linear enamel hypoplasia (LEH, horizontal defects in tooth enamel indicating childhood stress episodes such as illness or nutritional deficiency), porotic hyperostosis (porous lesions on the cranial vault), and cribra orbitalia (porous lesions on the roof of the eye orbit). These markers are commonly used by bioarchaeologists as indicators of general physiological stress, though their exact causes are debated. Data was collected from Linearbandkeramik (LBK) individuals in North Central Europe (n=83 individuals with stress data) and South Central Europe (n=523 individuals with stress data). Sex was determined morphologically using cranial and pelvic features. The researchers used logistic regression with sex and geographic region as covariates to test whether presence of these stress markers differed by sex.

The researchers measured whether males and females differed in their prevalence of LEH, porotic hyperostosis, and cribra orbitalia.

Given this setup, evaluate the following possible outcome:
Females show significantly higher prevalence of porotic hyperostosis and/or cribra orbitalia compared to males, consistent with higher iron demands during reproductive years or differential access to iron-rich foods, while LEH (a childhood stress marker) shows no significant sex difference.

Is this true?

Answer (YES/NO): NO